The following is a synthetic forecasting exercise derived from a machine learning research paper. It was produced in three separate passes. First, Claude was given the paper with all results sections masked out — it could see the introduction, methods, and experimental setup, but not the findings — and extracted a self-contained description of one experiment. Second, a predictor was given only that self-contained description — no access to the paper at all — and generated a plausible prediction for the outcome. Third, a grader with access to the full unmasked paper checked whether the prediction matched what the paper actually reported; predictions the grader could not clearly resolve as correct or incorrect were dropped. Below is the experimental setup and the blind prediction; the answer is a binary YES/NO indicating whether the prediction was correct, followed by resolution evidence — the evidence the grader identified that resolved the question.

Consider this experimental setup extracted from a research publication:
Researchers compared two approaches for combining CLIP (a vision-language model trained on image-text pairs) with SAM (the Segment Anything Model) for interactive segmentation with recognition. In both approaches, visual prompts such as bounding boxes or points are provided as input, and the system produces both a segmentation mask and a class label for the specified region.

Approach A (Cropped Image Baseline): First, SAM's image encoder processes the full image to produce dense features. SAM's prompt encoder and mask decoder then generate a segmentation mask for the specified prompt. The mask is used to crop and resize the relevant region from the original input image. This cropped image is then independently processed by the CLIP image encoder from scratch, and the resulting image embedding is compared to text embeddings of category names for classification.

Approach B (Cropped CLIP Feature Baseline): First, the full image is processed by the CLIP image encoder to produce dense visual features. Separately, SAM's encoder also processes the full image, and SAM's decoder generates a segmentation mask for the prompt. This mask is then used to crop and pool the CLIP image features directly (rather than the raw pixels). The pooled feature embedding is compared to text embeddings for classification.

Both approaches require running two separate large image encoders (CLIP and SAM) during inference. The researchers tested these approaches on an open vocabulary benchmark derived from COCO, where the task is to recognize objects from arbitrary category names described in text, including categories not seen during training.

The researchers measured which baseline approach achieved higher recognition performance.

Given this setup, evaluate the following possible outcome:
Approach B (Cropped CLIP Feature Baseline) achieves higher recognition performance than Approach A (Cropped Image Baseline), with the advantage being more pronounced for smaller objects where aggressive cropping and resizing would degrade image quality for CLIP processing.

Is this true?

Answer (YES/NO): YES